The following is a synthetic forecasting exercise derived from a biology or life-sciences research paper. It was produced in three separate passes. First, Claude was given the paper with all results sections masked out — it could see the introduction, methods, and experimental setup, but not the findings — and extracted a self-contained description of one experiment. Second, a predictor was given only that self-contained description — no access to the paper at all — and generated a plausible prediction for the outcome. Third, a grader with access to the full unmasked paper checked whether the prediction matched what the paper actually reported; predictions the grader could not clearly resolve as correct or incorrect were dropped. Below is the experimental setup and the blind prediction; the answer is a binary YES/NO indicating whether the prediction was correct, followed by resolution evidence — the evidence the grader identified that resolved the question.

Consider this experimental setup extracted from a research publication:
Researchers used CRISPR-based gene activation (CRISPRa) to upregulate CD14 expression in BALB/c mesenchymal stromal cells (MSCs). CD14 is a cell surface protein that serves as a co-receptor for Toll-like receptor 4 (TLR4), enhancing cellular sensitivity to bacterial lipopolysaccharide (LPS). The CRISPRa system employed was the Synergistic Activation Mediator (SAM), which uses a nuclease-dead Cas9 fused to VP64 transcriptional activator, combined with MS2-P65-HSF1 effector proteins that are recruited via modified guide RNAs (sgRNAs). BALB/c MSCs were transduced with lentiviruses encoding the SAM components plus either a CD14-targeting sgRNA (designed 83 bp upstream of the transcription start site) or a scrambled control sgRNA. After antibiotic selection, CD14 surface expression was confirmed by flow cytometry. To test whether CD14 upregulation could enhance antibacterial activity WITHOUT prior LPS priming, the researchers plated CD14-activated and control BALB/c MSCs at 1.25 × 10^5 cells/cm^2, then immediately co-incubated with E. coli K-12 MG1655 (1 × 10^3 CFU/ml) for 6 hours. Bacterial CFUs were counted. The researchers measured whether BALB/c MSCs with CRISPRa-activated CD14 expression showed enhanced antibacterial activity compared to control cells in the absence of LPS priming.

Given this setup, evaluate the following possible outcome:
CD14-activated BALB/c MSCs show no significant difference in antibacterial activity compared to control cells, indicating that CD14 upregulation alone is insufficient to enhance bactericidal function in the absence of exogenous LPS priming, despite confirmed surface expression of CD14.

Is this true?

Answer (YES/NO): NO